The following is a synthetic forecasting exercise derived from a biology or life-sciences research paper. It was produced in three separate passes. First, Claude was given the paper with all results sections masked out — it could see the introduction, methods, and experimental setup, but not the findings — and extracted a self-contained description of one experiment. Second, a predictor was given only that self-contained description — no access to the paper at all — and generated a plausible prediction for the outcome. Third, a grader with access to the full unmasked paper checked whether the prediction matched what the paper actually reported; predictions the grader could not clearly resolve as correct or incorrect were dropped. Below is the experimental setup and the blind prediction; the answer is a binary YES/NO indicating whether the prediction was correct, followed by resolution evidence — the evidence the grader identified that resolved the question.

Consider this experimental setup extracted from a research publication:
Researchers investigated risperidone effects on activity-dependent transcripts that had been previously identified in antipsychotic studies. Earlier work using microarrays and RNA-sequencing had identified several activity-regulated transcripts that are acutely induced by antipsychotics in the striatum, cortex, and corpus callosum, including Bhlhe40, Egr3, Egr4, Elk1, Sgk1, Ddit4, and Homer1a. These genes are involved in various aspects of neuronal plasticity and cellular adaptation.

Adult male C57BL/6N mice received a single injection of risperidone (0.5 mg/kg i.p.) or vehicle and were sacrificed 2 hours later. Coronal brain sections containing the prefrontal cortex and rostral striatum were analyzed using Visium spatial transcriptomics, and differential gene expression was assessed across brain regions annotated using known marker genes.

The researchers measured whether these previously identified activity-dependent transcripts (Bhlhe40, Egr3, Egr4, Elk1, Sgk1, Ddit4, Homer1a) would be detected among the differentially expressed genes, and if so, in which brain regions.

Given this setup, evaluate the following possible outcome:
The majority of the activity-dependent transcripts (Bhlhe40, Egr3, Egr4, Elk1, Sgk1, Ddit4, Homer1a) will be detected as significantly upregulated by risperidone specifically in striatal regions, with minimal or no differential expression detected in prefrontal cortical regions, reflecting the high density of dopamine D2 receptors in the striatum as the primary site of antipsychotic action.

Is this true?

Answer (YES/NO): NO